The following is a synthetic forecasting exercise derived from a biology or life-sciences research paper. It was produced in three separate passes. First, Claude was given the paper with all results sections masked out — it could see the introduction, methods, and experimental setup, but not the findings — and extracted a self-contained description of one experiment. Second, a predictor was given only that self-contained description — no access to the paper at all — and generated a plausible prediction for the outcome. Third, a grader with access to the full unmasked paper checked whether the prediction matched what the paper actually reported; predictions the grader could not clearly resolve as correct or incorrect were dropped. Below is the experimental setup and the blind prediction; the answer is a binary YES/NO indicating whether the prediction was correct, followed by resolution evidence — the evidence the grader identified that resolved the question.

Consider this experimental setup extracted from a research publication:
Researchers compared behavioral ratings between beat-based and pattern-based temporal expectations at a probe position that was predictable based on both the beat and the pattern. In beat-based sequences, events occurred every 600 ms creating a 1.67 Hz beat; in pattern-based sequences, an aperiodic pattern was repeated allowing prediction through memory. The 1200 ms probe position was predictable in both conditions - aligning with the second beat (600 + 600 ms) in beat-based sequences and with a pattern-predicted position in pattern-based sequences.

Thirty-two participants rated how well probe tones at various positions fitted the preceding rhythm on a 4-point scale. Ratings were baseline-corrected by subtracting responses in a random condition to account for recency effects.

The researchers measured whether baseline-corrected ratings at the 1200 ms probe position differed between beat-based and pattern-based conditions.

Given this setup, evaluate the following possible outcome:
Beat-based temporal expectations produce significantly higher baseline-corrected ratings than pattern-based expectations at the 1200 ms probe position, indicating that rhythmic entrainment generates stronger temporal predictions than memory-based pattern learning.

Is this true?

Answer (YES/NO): YES